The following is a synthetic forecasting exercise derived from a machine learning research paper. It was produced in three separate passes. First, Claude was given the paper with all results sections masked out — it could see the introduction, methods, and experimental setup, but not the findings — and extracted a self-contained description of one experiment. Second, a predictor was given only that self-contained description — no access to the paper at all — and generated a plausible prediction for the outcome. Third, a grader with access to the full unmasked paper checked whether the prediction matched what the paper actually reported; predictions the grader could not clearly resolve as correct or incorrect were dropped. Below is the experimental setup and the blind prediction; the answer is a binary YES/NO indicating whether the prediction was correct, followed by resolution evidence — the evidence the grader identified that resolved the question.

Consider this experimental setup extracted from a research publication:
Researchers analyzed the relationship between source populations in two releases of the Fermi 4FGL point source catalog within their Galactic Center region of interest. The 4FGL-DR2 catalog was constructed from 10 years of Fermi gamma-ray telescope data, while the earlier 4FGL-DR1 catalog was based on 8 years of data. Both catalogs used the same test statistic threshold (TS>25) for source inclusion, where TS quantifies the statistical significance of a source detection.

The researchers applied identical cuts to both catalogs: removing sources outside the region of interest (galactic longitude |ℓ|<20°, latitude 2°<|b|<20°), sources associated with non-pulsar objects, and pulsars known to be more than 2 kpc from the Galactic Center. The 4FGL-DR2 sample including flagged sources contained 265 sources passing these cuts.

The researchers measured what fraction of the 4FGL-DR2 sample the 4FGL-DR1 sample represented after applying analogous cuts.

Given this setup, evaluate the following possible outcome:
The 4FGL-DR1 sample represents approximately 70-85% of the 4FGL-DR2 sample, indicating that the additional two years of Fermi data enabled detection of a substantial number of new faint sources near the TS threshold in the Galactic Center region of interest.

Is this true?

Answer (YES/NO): YES